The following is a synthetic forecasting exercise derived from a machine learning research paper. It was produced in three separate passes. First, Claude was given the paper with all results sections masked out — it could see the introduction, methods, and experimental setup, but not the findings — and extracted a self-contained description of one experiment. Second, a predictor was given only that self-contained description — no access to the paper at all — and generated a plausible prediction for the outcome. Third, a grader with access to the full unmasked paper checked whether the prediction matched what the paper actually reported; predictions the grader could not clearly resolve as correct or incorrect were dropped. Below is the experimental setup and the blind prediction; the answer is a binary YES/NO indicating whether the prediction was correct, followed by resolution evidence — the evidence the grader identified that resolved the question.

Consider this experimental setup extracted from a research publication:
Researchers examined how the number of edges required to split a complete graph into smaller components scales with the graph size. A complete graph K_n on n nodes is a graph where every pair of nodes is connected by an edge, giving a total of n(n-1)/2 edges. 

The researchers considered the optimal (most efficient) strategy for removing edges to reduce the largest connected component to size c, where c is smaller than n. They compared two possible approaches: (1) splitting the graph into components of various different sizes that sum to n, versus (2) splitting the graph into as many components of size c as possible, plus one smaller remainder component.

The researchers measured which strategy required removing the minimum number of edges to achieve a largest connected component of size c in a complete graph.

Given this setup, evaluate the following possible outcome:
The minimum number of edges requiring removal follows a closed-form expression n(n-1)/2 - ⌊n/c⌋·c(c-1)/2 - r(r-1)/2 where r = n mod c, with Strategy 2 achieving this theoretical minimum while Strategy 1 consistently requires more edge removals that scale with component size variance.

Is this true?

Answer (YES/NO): NO